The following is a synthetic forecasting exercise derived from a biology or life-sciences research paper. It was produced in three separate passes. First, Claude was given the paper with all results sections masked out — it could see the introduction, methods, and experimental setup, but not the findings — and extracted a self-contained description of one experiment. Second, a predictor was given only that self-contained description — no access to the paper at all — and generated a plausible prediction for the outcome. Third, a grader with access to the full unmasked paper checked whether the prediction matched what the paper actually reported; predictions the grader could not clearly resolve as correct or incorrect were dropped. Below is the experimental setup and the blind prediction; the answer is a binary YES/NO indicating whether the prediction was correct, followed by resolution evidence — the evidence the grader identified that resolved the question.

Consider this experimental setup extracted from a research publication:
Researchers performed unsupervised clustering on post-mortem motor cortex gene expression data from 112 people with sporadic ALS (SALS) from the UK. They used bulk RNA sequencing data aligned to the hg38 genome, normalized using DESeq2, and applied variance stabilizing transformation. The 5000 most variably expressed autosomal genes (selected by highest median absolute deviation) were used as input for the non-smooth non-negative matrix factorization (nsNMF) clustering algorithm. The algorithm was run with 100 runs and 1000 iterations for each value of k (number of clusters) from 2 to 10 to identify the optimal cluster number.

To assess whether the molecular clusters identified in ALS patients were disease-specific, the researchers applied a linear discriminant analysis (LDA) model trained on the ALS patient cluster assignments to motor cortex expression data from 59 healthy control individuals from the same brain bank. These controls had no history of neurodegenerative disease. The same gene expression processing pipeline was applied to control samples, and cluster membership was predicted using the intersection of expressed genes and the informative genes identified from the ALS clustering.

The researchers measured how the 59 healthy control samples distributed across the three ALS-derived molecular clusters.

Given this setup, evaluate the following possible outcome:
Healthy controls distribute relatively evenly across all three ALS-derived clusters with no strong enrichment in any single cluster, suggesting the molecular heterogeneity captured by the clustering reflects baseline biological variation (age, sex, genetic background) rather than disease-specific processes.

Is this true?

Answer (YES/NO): NO